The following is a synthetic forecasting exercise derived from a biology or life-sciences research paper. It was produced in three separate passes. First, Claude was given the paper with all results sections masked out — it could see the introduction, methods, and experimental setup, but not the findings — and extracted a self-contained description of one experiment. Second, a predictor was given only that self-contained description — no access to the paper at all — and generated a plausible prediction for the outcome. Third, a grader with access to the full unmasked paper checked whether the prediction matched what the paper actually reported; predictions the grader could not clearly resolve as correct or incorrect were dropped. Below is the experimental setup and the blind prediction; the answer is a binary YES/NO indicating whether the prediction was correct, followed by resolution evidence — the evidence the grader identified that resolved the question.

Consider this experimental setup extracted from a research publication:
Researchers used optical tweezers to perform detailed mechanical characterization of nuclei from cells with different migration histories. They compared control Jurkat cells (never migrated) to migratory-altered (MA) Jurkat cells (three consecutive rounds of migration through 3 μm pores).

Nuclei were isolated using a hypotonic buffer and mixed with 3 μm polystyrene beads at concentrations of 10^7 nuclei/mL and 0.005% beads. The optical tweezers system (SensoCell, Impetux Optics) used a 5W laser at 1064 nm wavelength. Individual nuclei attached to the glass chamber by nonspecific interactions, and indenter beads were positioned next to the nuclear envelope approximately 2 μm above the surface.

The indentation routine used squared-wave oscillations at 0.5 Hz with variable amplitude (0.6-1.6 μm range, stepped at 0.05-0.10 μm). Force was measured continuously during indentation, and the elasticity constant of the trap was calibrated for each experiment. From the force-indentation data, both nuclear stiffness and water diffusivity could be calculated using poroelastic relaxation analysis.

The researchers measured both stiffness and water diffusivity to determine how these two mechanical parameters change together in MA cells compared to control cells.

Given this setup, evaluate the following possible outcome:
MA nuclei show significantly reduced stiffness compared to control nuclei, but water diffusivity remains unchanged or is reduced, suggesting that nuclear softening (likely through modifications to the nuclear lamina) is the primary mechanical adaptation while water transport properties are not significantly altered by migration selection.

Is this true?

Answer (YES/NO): NO